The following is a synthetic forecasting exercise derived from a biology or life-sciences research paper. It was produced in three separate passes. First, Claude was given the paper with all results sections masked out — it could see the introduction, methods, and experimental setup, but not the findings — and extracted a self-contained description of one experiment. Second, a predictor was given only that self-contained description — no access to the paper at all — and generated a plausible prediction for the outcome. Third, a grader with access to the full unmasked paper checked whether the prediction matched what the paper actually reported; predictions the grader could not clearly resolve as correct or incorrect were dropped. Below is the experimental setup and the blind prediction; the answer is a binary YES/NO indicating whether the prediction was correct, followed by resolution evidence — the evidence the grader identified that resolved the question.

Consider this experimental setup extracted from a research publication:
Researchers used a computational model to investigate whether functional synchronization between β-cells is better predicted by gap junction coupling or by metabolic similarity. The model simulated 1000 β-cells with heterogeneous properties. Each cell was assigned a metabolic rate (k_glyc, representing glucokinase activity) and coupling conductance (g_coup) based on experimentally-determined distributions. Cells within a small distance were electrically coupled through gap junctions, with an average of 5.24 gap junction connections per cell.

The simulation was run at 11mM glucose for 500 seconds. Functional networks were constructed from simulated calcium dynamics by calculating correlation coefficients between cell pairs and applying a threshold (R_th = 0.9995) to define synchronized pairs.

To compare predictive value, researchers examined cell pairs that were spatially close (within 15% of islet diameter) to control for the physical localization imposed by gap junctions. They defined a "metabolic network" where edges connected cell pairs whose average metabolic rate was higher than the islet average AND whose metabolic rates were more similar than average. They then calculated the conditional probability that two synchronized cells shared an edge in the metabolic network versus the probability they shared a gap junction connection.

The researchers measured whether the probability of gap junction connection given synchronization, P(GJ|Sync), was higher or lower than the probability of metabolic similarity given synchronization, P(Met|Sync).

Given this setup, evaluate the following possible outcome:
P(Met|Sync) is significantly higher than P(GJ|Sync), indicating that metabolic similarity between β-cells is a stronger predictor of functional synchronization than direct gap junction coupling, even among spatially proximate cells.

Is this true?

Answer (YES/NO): YES